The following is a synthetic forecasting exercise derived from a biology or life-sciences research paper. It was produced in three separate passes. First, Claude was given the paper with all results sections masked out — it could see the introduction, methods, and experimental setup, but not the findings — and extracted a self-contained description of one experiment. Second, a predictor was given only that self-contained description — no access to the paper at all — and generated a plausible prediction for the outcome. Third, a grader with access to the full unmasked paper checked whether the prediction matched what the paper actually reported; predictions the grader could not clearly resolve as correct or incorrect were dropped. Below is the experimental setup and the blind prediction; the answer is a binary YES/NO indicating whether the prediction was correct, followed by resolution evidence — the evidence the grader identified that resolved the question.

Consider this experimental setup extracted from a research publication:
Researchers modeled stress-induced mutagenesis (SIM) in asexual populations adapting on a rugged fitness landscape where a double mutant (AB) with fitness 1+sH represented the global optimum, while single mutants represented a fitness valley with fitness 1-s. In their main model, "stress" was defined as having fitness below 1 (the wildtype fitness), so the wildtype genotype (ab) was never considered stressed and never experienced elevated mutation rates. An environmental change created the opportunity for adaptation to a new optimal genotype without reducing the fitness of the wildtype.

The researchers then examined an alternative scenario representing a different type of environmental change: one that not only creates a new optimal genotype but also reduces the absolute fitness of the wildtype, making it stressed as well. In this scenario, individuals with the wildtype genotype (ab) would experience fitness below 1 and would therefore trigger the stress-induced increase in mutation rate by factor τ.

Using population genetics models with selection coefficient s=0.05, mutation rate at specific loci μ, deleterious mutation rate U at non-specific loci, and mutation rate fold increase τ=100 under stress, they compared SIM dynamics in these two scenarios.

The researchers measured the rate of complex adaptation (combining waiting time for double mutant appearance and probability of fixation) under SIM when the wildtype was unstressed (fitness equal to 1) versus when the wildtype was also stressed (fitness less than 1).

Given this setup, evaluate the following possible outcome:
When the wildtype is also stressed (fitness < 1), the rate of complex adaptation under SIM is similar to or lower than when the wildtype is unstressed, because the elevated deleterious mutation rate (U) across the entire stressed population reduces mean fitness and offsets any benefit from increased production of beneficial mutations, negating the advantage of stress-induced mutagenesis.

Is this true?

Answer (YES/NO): NO